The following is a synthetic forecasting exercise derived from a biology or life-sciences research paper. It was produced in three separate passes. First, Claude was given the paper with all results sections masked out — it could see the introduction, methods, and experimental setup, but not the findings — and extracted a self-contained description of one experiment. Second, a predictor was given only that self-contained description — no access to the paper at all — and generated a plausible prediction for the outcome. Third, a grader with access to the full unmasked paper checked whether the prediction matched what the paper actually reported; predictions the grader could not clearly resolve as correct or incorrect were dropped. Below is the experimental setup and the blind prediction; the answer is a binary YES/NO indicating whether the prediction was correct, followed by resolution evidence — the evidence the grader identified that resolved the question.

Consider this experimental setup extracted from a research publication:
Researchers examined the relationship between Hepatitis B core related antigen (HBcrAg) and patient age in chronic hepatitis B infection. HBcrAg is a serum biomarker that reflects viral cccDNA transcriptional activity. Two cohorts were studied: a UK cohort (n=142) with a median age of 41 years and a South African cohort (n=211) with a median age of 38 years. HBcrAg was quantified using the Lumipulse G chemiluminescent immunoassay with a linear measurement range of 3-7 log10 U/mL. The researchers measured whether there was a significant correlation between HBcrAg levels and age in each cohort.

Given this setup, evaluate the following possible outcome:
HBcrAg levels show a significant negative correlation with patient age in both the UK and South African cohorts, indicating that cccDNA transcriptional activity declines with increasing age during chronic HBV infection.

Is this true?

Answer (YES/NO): YES